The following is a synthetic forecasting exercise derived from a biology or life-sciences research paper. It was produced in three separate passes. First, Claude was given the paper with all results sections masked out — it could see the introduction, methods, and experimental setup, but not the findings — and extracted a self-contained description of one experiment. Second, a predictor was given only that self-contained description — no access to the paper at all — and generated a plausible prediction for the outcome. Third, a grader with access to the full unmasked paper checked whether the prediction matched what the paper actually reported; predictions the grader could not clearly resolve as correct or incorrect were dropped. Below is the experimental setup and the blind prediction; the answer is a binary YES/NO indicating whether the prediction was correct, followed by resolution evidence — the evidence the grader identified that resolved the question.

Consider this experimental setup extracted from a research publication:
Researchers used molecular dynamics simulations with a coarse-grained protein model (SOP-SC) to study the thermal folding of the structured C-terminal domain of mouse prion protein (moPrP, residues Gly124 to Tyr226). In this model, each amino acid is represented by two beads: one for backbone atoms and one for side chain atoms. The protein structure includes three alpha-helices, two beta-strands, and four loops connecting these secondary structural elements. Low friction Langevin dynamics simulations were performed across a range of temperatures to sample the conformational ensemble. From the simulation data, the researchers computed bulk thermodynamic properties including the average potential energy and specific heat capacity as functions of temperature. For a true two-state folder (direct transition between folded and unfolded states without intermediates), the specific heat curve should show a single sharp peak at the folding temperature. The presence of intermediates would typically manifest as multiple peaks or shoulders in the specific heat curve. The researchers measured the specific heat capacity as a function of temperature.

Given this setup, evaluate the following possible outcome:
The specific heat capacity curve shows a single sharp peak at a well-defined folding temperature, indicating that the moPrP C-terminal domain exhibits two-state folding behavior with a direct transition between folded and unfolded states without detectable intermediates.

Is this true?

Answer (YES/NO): YES